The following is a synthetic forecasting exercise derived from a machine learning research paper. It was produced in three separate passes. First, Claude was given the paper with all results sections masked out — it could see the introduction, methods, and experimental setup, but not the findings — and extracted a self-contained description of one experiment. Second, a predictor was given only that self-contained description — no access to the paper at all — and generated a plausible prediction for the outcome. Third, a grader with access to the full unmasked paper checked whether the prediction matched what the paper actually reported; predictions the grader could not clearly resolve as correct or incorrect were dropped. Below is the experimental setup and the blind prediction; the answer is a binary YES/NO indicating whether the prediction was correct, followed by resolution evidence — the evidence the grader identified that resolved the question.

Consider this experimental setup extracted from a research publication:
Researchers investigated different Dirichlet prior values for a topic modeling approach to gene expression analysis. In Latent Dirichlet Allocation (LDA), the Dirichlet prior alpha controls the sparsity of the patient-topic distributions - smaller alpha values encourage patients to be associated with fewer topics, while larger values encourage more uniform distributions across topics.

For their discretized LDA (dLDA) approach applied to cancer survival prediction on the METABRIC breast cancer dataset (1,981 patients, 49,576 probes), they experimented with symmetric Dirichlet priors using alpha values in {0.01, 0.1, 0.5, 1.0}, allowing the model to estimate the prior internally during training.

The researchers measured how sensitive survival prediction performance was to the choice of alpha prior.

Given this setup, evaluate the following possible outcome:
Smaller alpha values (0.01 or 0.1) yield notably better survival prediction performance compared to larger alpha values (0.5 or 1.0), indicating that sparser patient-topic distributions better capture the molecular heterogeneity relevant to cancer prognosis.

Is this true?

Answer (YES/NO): NO